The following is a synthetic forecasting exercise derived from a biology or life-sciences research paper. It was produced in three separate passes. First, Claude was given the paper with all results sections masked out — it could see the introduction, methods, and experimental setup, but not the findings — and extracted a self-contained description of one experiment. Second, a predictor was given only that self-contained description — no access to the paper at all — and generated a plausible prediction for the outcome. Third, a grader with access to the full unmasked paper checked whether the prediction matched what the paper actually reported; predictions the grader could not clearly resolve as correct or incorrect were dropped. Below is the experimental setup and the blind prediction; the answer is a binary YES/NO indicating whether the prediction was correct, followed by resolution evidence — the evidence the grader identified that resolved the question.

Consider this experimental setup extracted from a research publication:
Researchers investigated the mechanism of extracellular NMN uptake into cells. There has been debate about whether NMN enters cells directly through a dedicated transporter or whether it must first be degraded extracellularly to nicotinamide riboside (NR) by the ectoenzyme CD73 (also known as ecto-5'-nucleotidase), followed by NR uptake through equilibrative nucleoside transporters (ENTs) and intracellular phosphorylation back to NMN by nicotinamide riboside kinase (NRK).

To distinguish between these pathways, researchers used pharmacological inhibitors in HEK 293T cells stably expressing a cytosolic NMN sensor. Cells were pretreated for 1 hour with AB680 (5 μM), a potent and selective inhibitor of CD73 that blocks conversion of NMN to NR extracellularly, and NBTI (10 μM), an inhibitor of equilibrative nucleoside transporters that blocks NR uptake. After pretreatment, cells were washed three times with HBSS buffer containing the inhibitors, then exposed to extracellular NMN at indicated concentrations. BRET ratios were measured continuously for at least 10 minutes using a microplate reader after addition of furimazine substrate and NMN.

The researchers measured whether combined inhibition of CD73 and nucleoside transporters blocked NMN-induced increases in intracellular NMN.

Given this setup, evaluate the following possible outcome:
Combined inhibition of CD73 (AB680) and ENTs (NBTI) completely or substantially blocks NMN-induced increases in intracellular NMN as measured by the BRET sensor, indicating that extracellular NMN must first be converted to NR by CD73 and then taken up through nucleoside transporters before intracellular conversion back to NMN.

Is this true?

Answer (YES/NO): NO